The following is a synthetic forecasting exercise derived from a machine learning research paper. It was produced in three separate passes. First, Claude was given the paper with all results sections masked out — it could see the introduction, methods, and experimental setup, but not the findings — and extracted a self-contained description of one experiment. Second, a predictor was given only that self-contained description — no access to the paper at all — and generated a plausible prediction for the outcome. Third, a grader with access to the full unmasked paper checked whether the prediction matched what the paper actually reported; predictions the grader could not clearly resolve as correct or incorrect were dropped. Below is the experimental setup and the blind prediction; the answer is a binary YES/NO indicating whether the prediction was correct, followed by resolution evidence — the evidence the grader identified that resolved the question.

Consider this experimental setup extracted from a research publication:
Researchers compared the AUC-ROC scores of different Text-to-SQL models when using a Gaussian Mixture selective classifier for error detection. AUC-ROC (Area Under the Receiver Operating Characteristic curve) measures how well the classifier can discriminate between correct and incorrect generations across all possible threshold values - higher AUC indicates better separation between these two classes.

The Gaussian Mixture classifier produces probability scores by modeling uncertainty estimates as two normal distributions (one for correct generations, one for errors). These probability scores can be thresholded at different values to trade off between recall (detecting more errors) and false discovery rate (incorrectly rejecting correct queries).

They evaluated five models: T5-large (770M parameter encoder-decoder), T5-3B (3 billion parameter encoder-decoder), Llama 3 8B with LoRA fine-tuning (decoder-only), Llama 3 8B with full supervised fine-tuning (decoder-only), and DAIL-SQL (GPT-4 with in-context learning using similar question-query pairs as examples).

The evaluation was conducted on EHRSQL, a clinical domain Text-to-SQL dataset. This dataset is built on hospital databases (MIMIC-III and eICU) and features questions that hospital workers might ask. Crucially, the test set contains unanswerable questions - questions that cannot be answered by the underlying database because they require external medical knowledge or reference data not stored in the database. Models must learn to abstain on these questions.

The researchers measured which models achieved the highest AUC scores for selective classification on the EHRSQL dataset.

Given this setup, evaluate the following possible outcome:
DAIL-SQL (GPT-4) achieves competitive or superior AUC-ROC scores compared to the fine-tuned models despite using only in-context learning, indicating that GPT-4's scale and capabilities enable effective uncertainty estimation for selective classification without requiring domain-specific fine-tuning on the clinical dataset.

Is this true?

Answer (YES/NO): NO